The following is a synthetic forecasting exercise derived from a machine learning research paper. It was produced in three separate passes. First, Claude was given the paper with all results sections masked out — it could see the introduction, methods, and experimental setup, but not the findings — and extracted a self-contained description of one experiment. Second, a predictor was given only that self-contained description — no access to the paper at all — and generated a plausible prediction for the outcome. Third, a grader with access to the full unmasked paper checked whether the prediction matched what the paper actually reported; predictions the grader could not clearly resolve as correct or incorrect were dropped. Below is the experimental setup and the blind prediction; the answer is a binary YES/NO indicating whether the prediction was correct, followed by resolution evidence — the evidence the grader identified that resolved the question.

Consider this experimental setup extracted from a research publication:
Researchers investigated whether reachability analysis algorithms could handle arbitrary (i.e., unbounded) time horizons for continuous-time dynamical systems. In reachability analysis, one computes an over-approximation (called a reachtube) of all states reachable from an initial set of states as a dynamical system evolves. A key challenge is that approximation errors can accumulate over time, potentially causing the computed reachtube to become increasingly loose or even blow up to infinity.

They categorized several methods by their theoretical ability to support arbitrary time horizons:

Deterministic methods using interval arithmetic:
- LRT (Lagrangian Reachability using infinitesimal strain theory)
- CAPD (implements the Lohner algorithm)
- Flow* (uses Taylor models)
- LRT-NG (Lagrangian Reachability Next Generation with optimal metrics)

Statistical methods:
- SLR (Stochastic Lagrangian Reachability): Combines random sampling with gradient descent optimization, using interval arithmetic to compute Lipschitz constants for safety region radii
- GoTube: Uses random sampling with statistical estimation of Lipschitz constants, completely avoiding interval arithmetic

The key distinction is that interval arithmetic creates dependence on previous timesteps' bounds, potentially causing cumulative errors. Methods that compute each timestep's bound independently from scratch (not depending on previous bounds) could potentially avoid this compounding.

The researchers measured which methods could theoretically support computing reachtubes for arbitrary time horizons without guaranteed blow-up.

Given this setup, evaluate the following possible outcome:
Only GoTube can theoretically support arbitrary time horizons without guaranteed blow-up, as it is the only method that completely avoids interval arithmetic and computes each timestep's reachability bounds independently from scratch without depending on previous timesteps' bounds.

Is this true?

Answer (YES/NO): YES